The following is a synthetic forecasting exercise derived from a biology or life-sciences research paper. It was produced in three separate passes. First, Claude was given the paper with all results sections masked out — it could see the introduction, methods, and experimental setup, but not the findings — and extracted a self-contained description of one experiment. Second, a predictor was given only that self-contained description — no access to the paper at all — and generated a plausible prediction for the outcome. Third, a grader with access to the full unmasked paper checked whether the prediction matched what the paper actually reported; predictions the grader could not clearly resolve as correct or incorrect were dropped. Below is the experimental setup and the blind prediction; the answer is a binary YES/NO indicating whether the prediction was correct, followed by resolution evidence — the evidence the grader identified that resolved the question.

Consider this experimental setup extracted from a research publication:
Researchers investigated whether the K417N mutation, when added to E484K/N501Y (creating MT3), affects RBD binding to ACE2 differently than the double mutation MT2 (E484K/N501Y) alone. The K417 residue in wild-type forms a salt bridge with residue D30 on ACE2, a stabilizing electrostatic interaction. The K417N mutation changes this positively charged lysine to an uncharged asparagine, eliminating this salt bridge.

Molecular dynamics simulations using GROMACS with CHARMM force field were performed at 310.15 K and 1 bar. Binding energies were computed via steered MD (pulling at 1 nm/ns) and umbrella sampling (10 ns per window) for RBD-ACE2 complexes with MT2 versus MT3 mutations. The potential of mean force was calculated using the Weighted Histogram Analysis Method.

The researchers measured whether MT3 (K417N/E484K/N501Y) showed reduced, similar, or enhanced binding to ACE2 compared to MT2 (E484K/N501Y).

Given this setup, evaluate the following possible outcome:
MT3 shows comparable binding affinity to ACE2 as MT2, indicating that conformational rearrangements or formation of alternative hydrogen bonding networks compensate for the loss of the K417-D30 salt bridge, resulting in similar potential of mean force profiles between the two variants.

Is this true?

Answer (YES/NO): NO